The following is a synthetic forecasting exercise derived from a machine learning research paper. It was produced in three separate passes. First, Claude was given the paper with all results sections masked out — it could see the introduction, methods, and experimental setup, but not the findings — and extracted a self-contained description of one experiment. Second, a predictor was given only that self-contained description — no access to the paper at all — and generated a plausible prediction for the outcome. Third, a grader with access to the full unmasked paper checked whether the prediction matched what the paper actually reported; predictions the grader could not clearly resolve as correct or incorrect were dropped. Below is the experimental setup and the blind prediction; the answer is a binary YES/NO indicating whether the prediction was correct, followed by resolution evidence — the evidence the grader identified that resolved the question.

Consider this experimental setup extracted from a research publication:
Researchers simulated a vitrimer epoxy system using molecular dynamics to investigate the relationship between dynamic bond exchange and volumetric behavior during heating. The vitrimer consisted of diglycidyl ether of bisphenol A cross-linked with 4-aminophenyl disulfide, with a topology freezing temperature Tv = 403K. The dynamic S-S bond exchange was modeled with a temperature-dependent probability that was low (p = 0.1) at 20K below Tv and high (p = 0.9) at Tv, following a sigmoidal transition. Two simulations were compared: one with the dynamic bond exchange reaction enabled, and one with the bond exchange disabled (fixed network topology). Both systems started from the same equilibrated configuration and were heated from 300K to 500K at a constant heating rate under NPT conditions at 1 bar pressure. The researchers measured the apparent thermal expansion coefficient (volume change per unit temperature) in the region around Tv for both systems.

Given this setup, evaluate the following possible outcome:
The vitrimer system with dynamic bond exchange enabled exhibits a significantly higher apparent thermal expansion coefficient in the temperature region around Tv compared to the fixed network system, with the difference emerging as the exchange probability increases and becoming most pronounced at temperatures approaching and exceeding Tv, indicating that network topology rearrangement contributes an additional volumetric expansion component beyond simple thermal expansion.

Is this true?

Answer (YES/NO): YES